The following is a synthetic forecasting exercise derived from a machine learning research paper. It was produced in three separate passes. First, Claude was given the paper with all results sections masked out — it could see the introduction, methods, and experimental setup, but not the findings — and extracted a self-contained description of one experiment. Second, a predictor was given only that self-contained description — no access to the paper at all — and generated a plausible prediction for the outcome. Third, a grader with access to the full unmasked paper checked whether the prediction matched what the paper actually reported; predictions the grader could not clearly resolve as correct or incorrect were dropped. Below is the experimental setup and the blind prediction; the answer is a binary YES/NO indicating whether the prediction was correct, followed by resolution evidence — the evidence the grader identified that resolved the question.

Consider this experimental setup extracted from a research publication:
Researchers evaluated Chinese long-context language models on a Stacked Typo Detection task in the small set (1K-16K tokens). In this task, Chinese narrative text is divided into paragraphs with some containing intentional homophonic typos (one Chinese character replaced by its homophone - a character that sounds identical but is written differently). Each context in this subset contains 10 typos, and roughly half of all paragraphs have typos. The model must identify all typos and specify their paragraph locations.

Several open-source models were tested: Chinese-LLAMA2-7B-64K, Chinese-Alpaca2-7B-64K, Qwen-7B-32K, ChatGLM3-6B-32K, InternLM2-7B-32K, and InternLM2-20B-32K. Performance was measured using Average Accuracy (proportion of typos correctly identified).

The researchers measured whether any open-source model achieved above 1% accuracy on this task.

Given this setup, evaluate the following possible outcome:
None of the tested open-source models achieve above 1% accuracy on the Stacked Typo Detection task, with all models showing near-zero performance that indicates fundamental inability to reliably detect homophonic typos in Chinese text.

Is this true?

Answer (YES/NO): NO